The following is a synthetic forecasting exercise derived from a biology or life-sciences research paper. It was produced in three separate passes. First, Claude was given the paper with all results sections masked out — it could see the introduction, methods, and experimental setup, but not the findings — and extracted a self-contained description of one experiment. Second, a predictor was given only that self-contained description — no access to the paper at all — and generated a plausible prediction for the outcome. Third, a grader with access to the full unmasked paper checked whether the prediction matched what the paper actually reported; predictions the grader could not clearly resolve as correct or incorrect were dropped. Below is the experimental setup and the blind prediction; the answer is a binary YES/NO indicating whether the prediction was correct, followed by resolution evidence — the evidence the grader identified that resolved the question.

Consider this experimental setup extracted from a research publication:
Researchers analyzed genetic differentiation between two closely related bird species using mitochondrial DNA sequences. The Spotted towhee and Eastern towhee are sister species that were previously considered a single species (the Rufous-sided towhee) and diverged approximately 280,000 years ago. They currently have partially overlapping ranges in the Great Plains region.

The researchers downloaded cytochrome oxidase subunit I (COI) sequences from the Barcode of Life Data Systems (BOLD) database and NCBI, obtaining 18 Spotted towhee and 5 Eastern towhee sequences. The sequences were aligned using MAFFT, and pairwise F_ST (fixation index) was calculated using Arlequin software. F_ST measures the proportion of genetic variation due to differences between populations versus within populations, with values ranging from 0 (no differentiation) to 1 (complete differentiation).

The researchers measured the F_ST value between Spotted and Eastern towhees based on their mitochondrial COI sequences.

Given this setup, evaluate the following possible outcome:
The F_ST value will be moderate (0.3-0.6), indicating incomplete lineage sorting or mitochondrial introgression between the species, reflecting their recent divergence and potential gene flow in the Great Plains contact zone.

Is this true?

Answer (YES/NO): NO